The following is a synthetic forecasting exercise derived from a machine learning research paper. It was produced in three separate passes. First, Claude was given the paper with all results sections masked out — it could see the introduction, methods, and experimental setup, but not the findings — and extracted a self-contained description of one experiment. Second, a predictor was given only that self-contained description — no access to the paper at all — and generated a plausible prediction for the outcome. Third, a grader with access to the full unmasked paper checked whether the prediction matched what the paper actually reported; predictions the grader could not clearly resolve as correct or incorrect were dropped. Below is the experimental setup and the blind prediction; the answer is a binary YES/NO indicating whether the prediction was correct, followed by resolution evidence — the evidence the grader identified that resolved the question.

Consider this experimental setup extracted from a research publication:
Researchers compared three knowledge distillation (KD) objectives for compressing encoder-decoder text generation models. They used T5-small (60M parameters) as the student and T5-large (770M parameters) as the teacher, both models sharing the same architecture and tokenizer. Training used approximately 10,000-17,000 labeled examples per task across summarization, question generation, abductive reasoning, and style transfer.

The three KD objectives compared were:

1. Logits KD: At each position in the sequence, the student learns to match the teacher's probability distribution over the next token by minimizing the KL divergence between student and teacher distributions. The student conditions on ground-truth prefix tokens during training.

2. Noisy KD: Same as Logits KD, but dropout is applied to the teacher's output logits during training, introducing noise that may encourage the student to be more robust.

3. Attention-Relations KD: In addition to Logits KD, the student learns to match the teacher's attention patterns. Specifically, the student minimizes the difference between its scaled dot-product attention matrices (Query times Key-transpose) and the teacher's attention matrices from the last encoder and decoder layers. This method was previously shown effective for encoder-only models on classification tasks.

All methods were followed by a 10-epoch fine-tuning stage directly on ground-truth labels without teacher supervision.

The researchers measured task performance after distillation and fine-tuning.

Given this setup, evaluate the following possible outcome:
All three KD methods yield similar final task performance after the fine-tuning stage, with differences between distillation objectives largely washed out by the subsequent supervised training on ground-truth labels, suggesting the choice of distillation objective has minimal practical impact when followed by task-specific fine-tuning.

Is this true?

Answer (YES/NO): NO